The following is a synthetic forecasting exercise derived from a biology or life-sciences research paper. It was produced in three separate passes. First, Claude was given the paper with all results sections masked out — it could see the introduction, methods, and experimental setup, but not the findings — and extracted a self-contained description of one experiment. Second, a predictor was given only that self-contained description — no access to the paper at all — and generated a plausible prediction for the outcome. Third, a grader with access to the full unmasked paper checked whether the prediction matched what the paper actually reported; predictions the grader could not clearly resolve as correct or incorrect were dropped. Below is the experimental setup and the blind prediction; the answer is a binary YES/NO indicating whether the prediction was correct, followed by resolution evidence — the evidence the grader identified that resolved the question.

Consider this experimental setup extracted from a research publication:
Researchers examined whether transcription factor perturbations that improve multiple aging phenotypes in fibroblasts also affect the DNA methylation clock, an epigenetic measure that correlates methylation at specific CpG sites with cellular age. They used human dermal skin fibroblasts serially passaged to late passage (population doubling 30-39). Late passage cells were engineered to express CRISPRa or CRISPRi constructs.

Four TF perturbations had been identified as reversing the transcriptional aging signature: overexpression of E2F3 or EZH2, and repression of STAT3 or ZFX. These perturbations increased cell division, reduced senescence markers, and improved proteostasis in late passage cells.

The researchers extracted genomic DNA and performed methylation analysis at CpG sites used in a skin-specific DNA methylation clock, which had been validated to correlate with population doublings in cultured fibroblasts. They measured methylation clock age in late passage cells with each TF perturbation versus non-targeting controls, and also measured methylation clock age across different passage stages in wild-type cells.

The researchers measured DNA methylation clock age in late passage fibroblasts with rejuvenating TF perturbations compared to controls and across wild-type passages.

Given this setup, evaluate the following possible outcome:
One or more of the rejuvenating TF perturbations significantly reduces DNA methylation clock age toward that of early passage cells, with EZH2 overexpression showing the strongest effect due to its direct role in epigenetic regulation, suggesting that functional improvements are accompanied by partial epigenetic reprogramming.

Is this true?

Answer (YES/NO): NO